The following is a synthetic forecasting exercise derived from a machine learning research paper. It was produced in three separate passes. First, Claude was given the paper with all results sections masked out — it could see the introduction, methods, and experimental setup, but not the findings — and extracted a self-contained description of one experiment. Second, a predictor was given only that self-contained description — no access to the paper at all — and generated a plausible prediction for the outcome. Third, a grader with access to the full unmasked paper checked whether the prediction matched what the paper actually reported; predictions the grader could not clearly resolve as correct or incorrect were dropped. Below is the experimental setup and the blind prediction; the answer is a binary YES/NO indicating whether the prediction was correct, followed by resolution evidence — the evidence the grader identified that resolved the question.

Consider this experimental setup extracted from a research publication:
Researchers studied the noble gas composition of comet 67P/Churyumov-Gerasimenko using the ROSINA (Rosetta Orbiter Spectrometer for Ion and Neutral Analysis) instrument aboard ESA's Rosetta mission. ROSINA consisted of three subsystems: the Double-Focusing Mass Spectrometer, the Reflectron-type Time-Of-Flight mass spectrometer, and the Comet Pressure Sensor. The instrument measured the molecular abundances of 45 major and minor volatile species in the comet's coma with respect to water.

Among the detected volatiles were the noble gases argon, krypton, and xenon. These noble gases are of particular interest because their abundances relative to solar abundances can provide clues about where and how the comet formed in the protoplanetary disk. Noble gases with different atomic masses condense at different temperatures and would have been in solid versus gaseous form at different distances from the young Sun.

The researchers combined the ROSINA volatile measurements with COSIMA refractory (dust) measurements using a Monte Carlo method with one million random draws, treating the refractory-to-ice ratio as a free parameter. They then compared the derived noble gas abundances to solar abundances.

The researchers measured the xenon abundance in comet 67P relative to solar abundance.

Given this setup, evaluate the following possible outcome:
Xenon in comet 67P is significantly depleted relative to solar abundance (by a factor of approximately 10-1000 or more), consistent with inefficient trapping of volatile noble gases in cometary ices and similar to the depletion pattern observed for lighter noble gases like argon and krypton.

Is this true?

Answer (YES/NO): NO